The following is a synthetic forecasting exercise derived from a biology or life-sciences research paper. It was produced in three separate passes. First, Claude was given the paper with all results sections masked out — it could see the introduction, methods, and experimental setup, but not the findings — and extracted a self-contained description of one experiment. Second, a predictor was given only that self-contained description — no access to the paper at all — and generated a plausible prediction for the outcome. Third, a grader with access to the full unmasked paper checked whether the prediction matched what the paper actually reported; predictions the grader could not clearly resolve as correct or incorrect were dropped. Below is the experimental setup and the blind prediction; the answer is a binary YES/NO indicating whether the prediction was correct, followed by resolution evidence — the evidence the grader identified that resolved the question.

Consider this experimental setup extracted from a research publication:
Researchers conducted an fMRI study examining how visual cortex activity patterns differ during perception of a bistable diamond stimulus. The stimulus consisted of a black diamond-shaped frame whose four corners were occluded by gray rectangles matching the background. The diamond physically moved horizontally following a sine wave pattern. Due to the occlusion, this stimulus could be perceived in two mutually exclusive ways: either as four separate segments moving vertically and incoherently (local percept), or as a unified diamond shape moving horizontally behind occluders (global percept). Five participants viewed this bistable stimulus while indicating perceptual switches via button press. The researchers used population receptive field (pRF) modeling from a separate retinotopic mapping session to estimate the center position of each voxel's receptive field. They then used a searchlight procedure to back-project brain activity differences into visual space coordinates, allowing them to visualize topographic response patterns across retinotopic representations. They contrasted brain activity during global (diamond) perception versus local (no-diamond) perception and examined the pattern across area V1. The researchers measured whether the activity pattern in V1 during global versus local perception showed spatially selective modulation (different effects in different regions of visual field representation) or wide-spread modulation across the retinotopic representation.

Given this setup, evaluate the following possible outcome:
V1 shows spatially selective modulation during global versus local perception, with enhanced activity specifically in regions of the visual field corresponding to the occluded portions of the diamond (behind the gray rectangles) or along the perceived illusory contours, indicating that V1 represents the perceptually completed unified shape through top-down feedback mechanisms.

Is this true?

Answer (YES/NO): NO